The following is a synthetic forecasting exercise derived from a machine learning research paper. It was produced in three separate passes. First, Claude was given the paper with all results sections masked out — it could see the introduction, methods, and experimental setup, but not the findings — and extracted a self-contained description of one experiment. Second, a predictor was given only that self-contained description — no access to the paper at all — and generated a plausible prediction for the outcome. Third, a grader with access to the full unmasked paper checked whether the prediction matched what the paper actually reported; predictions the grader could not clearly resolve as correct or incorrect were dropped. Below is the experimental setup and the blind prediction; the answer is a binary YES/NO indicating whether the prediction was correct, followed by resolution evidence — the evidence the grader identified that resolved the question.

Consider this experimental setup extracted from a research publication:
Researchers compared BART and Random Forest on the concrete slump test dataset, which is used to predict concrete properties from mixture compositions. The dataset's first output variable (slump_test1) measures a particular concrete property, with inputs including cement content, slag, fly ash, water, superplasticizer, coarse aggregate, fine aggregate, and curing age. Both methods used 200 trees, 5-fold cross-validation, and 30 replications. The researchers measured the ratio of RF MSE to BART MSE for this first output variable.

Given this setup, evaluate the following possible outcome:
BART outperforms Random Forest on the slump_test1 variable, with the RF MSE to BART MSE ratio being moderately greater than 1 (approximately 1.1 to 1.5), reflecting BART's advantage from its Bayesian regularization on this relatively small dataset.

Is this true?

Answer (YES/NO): NO